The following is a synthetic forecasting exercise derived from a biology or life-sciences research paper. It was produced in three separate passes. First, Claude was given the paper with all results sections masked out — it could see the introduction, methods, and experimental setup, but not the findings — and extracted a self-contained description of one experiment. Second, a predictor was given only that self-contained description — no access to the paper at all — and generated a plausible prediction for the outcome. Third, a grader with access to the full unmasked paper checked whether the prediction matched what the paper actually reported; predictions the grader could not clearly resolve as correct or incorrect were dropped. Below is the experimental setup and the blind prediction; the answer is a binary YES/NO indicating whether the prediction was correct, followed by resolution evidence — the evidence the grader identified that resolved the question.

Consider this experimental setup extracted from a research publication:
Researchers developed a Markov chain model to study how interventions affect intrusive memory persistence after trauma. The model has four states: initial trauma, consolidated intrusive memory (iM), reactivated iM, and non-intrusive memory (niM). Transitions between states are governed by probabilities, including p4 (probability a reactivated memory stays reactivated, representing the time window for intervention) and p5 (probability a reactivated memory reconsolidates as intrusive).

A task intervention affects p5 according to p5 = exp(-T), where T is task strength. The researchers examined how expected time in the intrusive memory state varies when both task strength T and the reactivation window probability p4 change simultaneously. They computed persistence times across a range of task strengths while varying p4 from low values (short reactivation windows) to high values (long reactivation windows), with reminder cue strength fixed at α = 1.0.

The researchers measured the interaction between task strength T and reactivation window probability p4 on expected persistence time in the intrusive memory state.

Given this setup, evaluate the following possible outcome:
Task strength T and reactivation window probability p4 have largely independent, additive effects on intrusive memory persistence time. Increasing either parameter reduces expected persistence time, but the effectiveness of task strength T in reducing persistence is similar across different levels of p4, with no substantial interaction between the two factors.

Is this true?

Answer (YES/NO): NO